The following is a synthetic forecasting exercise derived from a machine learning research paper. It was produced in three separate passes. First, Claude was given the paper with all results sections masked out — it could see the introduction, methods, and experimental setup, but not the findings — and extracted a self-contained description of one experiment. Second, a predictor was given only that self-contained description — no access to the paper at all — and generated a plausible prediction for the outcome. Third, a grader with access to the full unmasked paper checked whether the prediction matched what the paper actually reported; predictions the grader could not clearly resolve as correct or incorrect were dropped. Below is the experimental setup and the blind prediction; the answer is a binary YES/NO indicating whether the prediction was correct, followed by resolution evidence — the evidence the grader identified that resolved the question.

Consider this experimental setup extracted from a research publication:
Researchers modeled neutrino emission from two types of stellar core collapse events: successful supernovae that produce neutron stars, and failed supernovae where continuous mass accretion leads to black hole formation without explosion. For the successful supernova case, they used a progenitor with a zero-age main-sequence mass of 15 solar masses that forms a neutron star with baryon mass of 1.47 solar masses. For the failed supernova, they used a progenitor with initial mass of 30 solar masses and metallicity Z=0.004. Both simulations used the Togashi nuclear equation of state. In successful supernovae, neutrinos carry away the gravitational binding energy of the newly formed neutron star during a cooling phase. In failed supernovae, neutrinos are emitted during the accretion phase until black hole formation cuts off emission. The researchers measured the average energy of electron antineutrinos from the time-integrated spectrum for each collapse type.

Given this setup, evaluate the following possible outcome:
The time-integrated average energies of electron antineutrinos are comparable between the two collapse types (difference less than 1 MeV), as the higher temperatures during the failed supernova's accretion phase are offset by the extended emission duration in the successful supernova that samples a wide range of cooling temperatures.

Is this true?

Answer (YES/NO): NO